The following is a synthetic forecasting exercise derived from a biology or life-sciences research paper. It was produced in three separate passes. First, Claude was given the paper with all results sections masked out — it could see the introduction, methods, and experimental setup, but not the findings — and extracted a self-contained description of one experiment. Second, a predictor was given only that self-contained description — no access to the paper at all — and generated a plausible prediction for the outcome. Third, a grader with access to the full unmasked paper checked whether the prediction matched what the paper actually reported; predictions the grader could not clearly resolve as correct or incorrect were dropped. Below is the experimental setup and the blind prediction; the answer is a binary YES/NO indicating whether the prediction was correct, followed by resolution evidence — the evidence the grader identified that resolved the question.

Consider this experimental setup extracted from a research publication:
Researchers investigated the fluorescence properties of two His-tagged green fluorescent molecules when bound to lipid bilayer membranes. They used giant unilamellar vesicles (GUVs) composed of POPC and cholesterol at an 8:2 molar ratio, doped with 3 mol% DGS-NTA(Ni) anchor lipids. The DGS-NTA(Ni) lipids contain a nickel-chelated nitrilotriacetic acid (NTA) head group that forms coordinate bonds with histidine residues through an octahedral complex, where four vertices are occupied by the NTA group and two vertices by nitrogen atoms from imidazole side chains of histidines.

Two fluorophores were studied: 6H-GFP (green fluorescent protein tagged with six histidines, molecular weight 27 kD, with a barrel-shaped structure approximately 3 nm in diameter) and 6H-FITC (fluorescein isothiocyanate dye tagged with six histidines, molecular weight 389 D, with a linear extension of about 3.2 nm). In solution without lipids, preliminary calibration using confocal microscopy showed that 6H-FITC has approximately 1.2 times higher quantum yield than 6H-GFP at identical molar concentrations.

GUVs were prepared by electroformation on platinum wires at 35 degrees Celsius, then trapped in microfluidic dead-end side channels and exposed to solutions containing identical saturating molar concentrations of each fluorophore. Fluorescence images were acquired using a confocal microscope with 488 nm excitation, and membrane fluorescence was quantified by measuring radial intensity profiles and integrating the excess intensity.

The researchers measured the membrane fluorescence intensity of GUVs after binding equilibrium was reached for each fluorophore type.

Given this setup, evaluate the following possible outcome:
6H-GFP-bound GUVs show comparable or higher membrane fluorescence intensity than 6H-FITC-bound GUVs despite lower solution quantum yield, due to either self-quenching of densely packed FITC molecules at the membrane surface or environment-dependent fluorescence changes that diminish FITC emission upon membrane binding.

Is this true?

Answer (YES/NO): NO